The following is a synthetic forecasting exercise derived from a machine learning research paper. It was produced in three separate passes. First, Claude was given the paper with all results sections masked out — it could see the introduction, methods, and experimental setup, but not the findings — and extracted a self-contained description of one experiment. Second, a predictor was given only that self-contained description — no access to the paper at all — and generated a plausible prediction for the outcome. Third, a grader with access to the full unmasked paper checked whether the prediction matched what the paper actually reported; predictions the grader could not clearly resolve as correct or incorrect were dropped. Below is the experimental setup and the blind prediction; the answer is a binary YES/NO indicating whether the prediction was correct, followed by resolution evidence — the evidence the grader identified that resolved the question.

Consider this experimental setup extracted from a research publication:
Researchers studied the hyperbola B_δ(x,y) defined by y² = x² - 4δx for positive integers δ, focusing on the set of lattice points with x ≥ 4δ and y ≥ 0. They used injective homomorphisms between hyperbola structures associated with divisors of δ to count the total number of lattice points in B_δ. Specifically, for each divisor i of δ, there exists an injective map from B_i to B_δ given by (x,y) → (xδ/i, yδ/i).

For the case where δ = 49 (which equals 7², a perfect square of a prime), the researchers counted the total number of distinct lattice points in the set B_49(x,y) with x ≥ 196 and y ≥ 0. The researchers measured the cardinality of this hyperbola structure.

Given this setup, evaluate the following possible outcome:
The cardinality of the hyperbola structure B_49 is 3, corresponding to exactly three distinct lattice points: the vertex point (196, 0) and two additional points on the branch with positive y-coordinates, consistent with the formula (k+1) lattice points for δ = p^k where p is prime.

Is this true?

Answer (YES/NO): NO